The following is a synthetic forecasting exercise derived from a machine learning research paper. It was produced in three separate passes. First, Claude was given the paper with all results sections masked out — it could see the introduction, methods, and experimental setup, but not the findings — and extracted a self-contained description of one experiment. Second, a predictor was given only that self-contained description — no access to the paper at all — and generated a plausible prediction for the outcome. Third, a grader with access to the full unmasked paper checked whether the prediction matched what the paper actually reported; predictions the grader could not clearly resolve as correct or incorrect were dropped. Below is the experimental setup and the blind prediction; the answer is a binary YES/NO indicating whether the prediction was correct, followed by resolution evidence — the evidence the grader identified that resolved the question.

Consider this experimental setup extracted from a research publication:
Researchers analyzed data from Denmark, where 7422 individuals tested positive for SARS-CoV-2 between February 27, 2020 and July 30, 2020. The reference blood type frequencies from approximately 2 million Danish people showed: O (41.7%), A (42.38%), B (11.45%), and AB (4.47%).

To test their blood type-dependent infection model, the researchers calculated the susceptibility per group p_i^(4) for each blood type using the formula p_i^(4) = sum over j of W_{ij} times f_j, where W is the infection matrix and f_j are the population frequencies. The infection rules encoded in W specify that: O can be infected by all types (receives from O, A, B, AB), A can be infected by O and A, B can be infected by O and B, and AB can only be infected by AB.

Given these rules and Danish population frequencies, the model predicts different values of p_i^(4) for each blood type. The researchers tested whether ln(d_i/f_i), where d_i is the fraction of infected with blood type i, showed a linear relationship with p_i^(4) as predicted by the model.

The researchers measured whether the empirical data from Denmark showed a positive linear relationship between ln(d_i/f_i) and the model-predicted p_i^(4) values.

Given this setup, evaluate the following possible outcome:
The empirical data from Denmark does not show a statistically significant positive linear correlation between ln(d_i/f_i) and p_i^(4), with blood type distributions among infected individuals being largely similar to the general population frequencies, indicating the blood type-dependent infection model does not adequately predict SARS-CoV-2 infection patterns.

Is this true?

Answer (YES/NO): NO